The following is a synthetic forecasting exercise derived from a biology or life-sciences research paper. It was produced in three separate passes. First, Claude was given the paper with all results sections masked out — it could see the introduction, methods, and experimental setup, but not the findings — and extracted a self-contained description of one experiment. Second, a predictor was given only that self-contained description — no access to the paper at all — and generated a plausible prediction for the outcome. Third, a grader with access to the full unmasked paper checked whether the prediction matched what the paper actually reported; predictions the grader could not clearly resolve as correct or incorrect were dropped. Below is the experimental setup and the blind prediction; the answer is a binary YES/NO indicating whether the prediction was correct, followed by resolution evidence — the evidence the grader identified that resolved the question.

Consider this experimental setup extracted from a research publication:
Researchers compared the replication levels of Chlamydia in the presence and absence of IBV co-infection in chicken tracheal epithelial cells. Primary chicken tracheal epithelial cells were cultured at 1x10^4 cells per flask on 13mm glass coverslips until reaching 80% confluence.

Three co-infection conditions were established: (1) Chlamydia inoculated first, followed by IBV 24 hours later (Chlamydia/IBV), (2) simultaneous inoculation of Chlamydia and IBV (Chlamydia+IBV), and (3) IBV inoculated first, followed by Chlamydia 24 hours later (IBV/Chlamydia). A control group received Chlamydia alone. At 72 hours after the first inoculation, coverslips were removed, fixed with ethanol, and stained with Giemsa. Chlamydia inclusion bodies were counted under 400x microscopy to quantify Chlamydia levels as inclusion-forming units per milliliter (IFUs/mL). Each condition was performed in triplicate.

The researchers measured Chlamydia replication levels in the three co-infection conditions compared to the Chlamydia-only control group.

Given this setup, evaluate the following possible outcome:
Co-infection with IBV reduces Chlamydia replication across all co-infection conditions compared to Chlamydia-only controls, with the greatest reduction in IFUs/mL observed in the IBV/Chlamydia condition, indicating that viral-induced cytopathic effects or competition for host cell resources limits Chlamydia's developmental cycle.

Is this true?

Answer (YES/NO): NO